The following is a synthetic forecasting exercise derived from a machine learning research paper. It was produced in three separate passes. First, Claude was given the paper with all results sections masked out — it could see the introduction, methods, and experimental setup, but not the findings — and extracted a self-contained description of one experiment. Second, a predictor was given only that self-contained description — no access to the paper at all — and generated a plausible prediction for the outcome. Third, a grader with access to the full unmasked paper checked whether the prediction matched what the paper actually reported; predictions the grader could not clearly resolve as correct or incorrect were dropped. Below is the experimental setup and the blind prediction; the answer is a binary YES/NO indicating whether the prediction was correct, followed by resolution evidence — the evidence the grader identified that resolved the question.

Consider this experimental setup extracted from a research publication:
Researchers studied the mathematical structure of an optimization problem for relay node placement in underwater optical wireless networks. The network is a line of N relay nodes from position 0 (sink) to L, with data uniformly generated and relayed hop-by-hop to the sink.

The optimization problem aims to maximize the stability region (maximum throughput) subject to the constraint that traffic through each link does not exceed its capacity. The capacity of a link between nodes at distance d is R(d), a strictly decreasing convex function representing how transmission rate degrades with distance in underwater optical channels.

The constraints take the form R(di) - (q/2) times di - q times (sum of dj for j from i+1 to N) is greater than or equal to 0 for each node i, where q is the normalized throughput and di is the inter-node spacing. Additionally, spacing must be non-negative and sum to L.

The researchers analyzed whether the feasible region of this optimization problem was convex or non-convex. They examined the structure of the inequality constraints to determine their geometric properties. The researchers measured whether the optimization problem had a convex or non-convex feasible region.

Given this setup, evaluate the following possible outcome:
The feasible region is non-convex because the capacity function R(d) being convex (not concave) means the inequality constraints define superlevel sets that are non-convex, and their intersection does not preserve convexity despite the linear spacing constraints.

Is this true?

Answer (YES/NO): YES